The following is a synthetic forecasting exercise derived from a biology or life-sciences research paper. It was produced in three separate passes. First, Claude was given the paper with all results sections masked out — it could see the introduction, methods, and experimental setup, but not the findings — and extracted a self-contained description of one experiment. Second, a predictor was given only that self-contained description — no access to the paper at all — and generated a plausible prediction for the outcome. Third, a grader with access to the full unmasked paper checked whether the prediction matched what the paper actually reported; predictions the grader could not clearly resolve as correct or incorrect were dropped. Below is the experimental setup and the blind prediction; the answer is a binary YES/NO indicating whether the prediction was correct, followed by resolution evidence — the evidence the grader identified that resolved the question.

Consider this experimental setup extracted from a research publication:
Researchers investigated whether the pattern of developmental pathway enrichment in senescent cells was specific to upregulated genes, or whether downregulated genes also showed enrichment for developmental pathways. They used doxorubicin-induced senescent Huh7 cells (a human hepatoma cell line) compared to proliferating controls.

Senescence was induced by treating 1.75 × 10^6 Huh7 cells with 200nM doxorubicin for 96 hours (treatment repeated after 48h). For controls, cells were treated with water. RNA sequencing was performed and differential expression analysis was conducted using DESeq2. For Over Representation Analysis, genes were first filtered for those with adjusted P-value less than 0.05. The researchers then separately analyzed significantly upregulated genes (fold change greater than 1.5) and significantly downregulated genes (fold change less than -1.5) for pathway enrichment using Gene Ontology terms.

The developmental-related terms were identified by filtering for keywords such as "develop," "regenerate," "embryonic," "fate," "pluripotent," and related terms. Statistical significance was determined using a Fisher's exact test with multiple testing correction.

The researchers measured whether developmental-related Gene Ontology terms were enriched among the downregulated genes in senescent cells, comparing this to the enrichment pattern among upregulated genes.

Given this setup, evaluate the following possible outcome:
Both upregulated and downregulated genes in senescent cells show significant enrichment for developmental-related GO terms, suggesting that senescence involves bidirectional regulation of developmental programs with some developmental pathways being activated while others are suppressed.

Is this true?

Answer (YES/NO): NO